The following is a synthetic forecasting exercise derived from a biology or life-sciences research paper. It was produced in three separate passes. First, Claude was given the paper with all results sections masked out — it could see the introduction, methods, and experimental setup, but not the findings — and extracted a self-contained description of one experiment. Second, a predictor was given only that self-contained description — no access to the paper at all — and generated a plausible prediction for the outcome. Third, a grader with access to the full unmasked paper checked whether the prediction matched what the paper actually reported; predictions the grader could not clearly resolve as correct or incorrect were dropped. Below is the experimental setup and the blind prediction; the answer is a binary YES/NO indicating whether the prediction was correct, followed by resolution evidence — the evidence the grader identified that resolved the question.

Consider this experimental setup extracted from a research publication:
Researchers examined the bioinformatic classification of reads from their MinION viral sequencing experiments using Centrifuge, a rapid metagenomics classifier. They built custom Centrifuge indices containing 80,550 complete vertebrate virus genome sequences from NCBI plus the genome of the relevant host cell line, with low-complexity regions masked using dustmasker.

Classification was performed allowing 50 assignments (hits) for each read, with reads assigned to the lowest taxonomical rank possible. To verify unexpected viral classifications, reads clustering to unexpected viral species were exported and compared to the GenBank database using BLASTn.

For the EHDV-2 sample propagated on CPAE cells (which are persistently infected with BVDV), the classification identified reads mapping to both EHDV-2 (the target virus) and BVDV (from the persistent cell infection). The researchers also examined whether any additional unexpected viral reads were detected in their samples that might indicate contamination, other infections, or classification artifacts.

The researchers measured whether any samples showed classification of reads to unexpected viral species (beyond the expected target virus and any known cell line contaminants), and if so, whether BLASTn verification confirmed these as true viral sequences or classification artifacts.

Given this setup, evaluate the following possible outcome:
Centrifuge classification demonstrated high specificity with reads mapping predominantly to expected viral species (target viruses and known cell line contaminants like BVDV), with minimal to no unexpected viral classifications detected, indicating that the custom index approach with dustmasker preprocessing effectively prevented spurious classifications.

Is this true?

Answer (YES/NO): NO